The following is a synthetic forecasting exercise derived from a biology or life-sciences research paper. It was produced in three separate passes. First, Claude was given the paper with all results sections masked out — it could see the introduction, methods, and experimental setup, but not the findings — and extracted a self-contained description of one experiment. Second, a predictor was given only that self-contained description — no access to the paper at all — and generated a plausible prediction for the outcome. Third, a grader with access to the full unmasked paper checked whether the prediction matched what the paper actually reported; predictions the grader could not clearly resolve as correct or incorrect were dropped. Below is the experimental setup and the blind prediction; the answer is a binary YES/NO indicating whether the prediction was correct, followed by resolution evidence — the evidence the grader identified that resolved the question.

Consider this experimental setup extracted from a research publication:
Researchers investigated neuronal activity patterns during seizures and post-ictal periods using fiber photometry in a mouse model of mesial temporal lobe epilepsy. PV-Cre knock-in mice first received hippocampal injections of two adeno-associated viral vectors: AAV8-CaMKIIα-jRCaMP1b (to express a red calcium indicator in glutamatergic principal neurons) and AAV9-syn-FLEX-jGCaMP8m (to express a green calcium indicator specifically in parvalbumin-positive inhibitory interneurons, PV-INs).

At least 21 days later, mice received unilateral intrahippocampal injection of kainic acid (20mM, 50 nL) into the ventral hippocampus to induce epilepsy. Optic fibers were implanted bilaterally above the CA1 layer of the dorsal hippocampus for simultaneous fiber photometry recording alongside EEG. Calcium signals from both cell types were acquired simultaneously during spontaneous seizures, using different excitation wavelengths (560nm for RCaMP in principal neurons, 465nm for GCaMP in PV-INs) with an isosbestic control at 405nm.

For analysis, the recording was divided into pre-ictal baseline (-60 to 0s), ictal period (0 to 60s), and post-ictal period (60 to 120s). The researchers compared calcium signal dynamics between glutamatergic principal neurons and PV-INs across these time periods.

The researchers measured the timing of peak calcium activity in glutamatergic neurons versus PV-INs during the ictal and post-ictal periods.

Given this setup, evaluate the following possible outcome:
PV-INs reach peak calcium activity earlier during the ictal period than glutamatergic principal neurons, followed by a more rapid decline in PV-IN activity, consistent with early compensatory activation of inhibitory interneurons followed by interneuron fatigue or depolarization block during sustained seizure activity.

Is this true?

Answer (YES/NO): NO